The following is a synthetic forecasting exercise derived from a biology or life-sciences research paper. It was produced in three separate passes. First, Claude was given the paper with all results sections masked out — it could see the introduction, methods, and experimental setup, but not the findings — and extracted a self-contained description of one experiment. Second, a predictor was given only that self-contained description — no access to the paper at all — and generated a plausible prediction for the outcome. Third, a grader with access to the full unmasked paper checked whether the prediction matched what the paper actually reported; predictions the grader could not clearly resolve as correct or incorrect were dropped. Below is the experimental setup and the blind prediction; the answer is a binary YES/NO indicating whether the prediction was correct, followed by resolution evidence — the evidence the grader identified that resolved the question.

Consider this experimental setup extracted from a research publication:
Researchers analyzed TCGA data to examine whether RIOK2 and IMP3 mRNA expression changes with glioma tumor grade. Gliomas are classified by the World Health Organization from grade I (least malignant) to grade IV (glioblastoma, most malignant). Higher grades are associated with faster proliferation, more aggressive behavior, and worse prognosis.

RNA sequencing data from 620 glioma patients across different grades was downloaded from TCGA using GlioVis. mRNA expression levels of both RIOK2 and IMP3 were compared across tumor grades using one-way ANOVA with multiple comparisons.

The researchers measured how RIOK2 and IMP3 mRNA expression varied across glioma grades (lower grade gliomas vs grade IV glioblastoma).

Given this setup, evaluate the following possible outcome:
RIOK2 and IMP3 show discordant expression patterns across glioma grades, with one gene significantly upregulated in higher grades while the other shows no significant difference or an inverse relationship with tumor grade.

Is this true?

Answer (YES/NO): NO